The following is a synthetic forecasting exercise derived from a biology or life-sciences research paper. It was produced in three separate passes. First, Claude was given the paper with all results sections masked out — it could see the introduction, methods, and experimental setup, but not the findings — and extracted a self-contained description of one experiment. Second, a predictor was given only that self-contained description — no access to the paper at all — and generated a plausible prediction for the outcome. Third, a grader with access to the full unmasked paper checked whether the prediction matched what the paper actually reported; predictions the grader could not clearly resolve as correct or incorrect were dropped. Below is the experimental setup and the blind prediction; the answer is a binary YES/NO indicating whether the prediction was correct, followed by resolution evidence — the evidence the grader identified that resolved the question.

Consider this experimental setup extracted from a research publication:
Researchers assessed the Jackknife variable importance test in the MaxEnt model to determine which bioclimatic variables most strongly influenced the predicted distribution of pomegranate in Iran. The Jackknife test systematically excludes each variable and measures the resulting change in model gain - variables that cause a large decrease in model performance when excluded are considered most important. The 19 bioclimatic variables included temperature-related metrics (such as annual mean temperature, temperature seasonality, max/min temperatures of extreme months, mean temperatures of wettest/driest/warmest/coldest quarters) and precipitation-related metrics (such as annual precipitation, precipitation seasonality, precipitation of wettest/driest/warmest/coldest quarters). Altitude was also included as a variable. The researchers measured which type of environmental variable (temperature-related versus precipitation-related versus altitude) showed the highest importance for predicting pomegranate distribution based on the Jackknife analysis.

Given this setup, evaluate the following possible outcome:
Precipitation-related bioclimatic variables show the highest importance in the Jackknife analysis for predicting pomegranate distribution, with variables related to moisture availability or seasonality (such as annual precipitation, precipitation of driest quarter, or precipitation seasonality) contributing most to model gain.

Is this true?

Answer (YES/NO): NO